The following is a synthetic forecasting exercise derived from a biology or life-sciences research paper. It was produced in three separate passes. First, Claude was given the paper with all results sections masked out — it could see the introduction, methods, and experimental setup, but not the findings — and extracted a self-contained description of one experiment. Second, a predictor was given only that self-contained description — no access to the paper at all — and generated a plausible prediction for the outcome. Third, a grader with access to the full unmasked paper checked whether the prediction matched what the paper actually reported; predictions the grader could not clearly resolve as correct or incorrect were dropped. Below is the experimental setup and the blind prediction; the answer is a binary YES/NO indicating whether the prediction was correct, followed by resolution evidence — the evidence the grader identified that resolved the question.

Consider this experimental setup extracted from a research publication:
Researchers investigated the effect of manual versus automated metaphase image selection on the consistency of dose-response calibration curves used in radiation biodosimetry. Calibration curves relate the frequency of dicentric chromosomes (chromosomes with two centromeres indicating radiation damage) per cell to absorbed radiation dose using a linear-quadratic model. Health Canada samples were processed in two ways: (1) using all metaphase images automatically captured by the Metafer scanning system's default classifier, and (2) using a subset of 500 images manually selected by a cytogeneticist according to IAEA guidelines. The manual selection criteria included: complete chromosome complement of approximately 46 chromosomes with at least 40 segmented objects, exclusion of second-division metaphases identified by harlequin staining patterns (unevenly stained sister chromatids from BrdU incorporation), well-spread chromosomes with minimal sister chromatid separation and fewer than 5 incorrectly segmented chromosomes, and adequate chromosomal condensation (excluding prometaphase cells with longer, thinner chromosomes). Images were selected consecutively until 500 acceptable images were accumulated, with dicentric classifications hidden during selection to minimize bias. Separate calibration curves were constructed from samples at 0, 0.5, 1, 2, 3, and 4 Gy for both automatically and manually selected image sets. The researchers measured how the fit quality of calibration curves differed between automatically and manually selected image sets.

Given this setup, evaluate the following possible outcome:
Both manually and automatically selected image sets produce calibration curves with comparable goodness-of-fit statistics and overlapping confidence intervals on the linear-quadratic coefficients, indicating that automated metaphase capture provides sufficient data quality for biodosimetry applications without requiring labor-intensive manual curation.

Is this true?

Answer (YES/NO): NO